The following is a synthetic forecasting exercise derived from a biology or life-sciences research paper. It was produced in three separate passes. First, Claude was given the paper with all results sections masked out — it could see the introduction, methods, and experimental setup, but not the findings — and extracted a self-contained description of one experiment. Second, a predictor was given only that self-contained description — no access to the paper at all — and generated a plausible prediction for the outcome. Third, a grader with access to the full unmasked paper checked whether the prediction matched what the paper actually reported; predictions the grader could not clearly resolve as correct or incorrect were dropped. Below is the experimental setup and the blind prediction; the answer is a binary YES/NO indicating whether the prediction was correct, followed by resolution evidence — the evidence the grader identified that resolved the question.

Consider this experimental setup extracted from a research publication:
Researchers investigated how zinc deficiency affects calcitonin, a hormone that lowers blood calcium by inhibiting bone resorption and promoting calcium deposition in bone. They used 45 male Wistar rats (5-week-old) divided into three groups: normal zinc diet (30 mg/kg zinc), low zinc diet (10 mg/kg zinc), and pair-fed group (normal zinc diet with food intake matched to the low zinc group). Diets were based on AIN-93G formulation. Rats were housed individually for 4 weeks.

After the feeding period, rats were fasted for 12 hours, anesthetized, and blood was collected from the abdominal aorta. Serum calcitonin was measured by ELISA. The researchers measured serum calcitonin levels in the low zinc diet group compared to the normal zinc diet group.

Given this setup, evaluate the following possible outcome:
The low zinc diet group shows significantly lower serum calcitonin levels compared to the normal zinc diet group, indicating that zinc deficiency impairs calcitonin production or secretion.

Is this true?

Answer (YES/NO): NO